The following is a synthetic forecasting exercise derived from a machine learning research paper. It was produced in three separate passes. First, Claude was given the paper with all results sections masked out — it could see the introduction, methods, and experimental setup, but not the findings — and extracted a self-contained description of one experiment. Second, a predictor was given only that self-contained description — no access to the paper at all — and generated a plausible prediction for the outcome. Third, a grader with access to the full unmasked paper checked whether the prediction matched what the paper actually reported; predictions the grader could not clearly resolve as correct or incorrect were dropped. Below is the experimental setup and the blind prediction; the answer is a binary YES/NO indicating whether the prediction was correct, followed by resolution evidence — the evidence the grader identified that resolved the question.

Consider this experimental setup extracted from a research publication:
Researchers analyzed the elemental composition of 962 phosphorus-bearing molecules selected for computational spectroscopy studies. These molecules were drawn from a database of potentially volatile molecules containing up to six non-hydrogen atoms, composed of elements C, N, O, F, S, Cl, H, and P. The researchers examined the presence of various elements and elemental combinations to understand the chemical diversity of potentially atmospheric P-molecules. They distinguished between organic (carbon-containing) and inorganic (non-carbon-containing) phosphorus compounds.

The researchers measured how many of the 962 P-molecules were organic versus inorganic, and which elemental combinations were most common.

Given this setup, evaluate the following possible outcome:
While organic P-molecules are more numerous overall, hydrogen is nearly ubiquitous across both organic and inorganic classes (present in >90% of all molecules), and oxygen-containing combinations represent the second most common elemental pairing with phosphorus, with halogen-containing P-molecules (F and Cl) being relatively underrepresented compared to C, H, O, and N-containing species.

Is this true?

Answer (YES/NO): NO